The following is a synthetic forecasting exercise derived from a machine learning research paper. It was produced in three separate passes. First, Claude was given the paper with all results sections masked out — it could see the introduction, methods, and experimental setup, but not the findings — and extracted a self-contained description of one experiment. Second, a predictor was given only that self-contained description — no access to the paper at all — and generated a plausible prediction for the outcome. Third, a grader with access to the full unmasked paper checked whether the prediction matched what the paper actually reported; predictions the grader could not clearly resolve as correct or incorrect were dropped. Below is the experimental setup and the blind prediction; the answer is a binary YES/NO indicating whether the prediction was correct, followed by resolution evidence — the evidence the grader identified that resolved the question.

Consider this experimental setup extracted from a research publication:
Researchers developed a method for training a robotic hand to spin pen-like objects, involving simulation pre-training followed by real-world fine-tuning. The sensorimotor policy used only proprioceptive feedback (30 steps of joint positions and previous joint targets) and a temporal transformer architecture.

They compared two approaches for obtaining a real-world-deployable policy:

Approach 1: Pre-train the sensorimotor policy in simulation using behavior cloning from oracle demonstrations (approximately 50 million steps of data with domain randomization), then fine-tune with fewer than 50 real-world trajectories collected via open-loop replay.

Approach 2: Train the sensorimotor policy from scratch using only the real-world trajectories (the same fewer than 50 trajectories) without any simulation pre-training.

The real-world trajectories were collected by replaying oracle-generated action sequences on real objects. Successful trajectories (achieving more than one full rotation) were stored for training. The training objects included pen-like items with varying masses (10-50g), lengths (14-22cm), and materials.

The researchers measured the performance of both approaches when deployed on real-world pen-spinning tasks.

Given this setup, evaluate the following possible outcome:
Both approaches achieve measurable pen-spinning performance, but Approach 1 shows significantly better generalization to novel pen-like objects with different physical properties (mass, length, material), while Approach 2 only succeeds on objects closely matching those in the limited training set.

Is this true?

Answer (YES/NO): NO